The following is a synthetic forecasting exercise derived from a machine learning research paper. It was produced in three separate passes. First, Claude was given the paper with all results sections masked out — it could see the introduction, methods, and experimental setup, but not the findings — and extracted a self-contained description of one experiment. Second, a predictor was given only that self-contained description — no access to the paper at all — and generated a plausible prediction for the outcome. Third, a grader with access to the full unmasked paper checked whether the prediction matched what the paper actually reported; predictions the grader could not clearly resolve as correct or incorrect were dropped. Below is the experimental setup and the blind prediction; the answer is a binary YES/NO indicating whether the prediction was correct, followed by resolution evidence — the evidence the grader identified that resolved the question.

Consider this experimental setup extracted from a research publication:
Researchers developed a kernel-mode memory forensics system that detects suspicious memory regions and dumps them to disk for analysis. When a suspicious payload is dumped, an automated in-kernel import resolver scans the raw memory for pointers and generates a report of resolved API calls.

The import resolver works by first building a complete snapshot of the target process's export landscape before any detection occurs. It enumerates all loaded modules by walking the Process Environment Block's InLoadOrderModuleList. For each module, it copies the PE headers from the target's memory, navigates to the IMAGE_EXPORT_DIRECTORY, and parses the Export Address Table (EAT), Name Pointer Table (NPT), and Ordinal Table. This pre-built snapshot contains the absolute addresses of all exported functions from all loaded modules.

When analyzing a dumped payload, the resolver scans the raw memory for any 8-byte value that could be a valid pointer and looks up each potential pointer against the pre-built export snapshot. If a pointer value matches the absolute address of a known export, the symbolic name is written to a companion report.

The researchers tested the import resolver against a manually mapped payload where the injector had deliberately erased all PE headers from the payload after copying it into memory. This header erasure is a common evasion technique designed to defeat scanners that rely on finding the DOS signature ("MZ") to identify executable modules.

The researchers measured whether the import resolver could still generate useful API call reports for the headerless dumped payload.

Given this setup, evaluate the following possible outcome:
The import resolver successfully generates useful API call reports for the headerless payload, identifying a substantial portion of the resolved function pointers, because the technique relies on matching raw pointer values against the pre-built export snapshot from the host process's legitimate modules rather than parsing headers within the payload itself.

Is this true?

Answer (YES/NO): NO